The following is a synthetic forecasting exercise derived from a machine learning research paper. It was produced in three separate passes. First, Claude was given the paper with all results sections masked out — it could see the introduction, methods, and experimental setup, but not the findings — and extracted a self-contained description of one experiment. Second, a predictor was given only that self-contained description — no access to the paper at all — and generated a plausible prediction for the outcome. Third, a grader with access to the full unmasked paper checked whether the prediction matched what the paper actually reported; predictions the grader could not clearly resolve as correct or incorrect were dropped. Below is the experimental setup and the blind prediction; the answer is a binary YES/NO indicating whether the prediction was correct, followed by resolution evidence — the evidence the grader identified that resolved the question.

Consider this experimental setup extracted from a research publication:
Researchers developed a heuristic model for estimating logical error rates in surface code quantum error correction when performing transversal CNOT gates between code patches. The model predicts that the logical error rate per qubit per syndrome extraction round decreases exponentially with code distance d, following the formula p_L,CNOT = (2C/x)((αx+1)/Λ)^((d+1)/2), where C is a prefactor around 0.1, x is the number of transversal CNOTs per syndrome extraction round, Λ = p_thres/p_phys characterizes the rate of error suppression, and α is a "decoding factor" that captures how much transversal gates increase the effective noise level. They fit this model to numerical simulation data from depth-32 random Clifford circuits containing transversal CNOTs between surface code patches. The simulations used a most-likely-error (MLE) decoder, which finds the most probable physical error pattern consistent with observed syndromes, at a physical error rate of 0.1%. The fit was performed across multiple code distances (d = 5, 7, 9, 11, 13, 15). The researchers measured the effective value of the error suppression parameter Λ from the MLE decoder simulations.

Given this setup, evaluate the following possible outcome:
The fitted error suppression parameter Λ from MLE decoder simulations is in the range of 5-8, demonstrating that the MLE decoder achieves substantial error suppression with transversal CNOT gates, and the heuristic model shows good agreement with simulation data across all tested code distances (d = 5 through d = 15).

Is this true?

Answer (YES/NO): NO